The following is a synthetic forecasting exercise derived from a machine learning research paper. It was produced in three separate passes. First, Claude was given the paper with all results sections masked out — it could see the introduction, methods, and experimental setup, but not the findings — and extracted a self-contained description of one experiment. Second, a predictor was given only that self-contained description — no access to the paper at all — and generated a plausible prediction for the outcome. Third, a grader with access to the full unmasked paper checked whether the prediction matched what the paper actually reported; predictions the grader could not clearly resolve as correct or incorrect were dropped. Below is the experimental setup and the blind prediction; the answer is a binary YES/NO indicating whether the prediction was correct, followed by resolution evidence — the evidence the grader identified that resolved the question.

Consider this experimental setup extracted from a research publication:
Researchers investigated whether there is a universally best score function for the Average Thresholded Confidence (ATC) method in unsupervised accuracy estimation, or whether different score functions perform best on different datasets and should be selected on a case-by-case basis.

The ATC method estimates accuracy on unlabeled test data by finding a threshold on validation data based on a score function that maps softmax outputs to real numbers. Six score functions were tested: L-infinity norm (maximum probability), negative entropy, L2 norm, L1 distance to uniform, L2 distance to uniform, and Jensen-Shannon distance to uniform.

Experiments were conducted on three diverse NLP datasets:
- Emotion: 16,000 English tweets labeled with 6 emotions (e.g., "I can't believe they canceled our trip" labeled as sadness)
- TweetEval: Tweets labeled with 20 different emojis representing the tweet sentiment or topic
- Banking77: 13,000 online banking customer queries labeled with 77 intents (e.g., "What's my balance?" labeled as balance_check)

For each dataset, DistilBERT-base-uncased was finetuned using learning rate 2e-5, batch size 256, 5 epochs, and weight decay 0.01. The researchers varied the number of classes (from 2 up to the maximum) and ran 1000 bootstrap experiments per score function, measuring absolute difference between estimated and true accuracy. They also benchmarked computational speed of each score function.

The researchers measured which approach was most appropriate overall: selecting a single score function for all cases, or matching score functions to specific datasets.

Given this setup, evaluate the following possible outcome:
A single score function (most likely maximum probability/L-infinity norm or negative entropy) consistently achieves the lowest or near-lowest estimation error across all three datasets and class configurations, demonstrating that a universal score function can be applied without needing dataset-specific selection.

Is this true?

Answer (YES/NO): YES